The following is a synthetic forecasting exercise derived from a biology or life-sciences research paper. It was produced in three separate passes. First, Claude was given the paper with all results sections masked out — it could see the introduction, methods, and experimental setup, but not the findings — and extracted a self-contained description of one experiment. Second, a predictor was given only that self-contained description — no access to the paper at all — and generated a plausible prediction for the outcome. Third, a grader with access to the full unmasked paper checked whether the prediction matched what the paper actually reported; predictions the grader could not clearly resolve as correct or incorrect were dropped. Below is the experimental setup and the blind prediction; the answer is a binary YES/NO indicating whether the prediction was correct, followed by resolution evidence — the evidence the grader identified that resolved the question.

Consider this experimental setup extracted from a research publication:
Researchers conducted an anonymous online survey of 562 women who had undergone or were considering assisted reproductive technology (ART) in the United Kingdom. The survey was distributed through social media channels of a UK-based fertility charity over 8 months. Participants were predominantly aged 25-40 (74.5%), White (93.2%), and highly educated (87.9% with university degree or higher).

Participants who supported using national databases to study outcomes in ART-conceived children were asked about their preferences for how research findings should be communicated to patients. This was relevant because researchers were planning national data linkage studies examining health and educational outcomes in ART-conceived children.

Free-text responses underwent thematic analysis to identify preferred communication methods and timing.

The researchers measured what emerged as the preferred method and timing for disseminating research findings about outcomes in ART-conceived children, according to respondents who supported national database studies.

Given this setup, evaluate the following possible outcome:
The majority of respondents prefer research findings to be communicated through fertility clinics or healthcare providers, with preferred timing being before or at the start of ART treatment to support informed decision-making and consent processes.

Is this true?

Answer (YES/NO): NO